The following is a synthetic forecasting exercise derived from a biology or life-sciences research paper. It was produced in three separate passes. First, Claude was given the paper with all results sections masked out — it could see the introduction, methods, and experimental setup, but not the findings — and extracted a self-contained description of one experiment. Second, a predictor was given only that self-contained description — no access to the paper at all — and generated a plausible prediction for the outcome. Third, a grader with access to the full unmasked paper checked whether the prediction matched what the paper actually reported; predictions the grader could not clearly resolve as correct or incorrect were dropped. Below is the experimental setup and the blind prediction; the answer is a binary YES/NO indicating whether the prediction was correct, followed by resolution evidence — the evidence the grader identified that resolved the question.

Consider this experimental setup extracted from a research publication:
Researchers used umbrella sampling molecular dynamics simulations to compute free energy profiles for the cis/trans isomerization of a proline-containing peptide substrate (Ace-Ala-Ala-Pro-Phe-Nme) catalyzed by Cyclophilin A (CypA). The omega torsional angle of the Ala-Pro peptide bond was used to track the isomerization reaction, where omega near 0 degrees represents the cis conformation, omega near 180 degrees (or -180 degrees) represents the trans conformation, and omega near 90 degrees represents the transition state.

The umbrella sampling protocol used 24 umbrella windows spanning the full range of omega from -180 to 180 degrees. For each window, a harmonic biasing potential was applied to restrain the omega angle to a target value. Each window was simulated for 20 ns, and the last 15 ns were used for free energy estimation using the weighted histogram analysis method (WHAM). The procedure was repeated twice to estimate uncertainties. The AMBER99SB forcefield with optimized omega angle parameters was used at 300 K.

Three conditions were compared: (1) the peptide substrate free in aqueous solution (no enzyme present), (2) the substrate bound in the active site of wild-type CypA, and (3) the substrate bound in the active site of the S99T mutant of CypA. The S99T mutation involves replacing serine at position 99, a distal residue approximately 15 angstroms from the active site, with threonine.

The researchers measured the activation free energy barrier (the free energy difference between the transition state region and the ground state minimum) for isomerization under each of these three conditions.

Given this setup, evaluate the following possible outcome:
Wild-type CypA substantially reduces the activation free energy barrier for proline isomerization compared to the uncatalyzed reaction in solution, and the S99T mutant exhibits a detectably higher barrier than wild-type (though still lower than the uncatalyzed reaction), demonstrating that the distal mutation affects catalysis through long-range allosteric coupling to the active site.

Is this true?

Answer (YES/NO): YES